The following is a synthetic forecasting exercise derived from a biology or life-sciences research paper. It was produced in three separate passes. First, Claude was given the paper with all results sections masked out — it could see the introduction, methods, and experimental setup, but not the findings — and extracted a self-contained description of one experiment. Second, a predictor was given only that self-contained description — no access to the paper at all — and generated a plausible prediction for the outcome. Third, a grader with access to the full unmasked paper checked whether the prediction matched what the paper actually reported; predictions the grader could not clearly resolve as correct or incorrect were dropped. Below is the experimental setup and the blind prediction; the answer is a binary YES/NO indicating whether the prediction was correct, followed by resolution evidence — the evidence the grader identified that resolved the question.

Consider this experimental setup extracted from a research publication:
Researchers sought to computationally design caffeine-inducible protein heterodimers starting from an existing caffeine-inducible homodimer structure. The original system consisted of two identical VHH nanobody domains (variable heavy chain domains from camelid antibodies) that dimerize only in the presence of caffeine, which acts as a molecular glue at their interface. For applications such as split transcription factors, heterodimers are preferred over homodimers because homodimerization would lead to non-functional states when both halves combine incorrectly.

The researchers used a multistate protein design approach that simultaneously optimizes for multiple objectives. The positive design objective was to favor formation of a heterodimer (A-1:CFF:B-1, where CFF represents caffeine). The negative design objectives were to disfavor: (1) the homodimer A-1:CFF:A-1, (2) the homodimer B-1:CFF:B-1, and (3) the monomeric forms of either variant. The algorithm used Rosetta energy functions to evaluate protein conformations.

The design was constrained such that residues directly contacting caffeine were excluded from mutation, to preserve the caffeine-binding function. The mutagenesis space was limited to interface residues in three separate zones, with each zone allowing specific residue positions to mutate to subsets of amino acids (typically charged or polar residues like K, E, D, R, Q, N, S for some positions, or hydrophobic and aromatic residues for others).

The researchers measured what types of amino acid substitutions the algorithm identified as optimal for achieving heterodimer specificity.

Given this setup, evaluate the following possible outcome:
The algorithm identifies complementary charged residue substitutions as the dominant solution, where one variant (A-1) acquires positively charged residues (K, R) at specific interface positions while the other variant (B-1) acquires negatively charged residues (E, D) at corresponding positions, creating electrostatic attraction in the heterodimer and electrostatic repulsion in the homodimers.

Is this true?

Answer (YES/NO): YES